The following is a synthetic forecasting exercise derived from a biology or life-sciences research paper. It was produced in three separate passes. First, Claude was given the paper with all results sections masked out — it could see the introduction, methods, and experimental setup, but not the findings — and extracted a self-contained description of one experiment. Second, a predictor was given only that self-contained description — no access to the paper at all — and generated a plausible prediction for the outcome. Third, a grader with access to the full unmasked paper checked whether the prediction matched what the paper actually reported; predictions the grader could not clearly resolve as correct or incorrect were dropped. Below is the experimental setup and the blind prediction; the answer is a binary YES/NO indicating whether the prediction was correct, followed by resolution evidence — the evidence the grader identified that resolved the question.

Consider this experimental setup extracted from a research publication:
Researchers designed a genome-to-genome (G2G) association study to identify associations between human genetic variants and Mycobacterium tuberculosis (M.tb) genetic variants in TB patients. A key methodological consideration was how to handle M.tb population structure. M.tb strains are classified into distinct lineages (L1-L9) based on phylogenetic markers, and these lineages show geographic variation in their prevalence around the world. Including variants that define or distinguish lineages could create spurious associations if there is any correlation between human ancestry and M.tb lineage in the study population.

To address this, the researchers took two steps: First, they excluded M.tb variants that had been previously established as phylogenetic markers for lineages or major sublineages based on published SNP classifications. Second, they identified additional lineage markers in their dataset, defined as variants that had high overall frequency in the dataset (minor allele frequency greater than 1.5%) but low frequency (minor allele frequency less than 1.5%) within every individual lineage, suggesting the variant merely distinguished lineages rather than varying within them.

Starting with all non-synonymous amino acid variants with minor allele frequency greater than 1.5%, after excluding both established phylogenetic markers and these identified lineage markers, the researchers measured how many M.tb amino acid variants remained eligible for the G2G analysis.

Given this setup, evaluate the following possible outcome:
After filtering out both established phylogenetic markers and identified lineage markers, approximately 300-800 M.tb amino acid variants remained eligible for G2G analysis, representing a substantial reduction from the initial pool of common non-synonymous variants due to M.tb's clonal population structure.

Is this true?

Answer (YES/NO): NO